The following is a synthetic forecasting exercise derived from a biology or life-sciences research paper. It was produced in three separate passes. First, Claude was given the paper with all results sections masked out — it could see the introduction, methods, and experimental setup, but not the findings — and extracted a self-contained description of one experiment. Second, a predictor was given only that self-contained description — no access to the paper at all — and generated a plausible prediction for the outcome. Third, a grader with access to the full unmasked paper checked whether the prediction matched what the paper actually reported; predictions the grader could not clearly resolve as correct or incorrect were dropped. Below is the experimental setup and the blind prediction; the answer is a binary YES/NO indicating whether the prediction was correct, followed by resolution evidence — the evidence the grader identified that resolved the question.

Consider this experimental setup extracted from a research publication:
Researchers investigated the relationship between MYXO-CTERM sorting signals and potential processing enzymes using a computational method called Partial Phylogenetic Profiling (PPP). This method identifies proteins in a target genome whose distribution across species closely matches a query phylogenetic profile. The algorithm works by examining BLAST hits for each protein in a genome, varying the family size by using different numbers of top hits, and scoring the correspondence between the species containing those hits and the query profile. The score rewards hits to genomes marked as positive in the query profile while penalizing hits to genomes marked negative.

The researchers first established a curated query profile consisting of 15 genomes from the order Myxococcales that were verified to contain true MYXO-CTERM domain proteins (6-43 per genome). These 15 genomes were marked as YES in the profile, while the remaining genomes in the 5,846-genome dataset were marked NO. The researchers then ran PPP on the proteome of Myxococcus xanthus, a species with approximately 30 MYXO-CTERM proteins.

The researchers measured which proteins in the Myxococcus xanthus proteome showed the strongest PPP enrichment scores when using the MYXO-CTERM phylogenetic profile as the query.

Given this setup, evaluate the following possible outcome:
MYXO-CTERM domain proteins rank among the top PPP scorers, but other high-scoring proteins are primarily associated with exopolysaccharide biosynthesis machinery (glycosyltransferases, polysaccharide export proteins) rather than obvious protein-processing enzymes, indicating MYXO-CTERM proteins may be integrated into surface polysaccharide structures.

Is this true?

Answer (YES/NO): NO